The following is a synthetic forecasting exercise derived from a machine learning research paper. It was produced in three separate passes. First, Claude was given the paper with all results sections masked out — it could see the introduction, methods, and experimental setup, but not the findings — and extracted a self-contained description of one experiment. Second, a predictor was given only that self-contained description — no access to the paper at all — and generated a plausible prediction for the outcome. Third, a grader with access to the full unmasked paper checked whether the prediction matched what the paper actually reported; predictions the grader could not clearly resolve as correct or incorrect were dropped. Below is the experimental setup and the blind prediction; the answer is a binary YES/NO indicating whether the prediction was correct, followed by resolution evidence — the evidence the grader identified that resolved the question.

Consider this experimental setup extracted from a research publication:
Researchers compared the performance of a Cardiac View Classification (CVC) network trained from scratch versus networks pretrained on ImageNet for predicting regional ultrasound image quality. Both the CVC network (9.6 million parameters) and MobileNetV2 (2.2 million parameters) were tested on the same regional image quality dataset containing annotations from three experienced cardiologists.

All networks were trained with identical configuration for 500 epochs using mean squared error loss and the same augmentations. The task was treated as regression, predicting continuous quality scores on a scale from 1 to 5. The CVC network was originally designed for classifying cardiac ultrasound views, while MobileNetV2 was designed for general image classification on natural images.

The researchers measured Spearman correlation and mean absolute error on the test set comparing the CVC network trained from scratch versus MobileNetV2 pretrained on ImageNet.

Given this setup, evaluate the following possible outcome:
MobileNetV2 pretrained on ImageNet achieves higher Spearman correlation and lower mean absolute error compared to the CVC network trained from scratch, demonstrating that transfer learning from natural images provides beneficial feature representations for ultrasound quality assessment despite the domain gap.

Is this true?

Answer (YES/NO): YES